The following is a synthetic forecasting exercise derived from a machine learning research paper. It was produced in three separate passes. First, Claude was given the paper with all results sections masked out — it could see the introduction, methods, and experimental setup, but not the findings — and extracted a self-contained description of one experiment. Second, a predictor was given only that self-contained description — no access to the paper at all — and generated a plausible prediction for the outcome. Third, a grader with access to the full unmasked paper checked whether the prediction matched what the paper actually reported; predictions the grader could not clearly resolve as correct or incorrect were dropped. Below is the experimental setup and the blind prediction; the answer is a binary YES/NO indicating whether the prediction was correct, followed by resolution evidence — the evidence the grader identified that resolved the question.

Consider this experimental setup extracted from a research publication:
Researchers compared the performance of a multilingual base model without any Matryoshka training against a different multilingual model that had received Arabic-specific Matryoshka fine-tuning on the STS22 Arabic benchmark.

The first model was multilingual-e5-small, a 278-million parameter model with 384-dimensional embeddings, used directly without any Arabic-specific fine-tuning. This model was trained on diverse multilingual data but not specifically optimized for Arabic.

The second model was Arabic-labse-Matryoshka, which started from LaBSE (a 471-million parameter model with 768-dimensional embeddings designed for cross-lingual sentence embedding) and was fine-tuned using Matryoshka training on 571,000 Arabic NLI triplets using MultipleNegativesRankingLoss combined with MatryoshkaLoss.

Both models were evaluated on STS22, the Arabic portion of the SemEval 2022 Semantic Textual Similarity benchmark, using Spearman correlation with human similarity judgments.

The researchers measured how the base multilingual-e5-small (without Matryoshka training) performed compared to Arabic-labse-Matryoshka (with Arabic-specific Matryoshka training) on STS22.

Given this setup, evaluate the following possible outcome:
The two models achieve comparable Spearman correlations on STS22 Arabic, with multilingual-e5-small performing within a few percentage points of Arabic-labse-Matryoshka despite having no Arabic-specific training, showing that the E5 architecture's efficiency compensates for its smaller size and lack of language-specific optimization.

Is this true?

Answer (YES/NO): YES